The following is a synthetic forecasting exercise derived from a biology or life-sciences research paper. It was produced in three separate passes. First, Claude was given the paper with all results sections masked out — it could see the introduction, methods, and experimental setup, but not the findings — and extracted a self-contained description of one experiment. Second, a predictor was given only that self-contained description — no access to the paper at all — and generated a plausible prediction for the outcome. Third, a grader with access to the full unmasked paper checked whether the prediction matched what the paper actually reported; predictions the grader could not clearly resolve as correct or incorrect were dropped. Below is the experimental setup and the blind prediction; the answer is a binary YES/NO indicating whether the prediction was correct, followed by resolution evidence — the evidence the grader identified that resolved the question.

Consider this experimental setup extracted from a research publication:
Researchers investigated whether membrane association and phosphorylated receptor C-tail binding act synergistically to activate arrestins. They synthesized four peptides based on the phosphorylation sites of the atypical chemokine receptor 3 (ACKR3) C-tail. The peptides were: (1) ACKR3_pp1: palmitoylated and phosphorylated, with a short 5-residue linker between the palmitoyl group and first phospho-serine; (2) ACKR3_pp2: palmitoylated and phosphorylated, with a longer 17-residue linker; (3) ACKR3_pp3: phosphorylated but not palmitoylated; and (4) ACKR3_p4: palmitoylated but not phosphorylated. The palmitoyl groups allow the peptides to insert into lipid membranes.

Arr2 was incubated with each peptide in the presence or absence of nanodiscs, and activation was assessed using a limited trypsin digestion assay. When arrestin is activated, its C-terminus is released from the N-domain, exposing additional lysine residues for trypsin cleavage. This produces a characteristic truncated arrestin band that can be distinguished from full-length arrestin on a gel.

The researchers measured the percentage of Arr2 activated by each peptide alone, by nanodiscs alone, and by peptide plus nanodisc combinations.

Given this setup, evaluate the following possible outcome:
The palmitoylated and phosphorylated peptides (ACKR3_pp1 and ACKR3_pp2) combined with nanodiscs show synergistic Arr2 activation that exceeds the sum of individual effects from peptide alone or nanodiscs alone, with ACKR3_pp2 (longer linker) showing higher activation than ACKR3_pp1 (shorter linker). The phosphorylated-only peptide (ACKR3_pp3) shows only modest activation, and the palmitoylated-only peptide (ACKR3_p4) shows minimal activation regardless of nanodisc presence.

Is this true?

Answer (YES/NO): NO